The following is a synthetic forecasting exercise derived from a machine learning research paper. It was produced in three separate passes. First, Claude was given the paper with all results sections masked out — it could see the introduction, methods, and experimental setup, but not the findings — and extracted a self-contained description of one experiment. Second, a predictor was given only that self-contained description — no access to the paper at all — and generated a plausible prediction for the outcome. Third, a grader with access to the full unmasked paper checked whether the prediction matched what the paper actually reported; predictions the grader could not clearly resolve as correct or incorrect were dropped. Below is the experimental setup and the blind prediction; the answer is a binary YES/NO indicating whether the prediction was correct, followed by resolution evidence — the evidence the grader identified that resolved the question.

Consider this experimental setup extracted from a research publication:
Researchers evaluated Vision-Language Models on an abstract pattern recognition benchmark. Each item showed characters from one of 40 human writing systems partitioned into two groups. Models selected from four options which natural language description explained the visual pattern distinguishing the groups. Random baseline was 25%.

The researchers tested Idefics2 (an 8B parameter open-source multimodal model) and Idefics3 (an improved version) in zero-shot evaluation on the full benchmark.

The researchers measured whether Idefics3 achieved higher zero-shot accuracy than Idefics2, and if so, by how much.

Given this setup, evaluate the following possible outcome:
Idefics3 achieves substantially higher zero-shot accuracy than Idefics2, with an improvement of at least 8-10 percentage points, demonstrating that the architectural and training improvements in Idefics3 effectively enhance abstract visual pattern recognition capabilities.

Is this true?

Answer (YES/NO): NO